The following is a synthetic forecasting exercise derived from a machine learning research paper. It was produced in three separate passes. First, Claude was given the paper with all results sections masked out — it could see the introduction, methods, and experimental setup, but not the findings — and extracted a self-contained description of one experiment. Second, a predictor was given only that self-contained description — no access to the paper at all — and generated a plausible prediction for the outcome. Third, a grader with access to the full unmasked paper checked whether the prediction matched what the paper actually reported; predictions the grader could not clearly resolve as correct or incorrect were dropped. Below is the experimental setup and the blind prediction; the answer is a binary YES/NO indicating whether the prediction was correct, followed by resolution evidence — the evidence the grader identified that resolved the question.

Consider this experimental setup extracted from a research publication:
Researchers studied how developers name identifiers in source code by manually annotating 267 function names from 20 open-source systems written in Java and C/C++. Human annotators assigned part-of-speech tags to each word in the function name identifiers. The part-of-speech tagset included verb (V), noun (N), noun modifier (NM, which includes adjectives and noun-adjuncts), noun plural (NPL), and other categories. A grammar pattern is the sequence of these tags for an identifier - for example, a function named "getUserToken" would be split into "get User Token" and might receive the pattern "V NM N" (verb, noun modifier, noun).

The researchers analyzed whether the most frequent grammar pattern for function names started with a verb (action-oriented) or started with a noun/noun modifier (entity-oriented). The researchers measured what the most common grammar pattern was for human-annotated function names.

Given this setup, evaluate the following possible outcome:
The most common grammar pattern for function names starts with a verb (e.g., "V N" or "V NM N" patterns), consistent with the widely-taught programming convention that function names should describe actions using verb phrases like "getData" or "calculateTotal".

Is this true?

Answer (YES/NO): YES